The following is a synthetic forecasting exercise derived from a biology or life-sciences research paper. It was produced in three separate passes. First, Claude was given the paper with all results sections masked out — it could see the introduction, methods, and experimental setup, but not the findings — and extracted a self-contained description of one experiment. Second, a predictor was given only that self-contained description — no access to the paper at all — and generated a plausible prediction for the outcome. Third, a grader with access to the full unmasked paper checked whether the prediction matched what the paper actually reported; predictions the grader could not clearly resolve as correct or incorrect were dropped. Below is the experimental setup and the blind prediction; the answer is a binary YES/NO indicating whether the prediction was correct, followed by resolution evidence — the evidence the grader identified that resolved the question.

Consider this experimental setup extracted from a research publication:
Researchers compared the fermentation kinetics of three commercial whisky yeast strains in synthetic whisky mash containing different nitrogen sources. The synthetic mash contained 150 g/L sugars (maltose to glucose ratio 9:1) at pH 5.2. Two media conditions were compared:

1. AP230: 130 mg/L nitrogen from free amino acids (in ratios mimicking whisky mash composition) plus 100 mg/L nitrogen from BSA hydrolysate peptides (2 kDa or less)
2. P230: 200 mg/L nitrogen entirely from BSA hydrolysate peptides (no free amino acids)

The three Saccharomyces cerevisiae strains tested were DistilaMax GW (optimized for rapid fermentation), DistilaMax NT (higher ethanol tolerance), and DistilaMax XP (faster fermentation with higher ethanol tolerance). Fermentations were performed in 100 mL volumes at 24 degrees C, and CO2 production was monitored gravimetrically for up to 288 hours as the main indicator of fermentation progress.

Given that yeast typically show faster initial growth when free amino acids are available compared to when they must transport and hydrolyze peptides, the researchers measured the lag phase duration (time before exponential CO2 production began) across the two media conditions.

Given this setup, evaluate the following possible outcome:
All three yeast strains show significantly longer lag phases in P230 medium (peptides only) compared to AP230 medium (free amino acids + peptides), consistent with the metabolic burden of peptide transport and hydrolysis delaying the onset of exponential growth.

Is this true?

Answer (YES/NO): NO